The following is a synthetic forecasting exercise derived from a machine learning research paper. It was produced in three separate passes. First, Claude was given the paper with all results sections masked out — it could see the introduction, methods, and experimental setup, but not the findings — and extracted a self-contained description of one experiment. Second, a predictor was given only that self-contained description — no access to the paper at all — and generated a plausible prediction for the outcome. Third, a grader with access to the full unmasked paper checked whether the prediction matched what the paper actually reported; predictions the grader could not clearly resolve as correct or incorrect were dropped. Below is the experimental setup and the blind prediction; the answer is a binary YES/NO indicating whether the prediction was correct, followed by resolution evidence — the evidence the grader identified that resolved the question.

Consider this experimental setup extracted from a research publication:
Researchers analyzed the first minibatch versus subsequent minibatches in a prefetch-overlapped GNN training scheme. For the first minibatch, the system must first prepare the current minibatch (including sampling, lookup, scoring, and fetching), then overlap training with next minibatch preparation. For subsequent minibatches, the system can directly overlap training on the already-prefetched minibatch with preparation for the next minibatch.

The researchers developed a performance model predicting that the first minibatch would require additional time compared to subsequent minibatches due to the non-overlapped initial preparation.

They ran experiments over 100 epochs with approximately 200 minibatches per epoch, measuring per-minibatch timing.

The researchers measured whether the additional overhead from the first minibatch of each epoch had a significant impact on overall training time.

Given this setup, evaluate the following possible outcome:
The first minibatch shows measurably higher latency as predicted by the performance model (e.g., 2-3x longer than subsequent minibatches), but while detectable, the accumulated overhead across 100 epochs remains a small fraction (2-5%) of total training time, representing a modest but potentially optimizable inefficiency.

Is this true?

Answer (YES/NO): NO